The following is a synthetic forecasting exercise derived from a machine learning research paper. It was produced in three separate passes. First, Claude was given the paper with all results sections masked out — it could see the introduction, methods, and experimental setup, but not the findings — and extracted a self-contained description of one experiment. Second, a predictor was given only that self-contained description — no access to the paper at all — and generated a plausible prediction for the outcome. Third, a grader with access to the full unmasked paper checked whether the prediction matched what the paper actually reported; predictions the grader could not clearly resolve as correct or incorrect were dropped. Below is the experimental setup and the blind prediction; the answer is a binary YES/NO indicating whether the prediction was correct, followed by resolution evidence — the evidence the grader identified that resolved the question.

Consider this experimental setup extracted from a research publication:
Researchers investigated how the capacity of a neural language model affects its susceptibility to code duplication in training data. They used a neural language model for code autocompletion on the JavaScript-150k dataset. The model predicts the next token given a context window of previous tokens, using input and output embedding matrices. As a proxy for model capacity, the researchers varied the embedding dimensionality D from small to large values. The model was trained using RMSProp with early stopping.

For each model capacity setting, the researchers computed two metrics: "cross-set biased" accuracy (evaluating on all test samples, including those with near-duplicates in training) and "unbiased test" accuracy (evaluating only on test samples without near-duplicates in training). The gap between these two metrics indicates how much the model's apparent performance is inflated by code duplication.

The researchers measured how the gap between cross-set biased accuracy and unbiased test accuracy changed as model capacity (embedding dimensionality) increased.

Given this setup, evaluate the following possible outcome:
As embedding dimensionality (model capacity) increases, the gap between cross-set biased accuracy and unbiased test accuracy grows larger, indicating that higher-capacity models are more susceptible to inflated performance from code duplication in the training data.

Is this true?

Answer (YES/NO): YES